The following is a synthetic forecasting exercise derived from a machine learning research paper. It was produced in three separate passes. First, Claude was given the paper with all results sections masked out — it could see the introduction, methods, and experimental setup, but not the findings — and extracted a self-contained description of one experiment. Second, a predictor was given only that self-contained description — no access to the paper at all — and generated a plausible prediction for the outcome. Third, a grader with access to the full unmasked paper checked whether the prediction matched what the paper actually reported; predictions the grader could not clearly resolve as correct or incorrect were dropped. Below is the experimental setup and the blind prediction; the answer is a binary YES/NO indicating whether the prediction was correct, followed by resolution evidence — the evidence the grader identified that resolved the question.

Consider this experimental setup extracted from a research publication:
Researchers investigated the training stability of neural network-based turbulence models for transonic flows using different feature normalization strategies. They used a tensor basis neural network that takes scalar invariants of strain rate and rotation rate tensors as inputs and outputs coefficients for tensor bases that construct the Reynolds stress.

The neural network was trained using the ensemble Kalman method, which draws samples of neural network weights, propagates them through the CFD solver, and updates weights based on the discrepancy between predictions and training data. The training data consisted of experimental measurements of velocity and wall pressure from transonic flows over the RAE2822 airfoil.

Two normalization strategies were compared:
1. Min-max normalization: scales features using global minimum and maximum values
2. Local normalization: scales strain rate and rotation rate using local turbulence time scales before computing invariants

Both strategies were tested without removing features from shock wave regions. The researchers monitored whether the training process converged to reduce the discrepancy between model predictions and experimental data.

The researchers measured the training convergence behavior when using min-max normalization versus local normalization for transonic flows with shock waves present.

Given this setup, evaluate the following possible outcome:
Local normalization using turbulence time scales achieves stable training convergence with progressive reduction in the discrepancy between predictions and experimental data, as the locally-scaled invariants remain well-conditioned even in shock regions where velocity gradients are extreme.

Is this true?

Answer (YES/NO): YES